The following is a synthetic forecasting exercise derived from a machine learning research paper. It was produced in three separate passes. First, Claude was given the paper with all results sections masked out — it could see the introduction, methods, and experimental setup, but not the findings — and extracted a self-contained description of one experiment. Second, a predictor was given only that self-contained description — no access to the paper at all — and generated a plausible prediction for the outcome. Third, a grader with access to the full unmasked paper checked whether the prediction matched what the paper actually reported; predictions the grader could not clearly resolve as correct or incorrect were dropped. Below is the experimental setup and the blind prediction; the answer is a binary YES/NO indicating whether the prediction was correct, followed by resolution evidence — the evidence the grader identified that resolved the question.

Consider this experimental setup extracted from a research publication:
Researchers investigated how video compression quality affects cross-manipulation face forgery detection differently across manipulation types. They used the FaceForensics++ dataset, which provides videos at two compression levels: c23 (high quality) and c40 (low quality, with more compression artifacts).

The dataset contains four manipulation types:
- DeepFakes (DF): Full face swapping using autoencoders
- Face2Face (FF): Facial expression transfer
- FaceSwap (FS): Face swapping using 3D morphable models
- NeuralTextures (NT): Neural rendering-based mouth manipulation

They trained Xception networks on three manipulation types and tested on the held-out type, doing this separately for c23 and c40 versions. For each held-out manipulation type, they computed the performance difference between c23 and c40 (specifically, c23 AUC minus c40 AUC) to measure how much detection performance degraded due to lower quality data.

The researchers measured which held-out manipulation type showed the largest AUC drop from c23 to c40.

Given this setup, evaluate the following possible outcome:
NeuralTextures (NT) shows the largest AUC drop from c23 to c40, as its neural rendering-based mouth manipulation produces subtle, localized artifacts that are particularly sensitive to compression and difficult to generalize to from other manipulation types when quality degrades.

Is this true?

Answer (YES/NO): YES